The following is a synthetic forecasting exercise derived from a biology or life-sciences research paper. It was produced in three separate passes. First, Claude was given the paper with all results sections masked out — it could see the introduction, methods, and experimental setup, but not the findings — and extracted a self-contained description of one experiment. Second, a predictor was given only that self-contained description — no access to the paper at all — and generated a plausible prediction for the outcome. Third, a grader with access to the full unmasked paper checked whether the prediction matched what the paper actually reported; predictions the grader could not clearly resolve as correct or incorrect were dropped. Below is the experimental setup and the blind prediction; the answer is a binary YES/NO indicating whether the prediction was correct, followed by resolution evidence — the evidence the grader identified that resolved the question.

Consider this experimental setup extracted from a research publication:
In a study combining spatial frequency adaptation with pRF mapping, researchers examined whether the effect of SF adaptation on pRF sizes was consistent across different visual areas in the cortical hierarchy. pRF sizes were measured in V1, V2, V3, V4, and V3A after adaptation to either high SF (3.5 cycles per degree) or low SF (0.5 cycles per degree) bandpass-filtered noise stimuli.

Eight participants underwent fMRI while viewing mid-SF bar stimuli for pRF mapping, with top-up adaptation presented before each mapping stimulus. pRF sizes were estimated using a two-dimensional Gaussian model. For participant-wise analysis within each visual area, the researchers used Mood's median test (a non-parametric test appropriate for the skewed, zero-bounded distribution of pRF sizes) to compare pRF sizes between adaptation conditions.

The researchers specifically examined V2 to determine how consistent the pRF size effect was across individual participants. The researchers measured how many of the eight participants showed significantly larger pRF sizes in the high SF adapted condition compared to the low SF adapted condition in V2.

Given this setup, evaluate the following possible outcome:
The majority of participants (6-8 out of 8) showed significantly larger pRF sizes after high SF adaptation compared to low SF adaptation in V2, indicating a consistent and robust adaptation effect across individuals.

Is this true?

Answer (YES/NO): YES